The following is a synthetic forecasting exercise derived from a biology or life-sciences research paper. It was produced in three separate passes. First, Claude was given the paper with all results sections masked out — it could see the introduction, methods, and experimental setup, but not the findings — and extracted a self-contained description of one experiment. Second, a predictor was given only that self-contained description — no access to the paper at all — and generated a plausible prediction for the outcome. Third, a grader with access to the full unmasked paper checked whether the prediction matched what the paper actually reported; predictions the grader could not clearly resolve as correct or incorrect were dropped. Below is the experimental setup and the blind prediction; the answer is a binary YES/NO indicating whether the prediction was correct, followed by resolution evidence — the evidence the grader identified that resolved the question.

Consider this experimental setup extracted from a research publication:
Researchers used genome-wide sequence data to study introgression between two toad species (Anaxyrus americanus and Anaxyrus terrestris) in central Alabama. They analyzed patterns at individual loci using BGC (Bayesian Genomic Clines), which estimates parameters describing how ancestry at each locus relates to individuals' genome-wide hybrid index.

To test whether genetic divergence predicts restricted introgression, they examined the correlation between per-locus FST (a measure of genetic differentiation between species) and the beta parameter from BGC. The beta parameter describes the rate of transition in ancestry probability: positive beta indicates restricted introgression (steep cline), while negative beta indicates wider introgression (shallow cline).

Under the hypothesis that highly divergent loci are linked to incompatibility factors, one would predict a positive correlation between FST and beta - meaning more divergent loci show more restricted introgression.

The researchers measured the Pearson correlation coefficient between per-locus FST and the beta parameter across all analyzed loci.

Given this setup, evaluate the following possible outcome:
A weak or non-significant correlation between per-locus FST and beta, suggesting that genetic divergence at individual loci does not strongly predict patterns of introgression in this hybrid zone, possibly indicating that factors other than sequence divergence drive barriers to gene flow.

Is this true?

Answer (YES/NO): NO